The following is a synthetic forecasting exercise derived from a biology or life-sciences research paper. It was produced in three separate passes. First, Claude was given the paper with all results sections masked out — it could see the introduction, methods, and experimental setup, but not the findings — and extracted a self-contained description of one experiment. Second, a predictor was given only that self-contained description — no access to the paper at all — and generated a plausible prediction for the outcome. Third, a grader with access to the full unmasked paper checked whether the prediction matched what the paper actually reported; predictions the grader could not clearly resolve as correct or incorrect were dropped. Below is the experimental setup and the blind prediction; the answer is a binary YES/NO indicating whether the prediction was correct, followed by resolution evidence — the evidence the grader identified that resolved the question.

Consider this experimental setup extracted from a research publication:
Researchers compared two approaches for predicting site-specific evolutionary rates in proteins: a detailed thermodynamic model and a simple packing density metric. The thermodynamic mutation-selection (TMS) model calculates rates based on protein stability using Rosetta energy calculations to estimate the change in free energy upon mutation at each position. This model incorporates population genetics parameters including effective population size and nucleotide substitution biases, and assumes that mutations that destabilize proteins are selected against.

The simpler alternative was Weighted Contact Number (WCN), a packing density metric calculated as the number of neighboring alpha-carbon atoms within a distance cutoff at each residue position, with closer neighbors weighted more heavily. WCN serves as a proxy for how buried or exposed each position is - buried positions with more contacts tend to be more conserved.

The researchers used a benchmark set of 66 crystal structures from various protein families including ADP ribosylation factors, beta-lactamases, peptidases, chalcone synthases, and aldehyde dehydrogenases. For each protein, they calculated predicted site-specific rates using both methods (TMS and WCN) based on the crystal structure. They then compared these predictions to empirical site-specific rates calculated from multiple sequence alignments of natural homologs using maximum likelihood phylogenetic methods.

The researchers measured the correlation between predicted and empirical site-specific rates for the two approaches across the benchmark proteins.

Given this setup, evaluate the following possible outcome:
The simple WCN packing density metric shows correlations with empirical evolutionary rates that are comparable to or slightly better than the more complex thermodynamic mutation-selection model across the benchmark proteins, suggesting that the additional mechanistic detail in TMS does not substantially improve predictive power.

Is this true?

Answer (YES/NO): YES